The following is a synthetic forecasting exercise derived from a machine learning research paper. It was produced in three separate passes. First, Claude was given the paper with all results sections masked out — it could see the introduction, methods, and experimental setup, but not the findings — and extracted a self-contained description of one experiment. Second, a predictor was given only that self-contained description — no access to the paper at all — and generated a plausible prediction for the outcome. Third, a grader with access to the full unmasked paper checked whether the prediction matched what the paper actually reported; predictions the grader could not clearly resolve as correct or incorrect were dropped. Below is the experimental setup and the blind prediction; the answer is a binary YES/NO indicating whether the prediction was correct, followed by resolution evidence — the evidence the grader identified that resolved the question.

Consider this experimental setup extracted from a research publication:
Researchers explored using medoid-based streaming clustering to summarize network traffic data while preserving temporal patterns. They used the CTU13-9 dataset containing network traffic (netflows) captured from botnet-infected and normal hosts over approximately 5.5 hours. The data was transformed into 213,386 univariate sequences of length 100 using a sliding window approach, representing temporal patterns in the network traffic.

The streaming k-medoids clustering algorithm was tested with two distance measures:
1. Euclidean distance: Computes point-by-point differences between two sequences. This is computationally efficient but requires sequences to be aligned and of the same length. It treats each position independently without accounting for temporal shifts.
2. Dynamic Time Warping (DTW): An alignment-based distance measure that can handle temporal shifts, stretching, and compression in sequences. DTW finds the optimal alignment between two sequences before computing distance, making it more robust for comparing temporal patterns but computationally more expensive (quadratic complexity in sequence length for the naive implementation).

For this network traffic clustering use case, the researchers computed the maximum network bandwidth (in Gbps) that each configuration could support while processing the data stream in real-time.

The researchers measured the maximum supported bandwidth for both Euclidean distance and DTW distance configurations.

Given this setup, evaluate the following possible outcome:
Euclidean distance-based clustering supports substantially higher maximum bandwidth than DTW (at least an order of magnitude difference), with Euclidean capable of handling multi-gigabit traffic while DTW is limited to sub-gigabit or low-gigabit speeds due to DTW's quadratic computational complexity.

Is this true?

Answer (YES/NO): NO